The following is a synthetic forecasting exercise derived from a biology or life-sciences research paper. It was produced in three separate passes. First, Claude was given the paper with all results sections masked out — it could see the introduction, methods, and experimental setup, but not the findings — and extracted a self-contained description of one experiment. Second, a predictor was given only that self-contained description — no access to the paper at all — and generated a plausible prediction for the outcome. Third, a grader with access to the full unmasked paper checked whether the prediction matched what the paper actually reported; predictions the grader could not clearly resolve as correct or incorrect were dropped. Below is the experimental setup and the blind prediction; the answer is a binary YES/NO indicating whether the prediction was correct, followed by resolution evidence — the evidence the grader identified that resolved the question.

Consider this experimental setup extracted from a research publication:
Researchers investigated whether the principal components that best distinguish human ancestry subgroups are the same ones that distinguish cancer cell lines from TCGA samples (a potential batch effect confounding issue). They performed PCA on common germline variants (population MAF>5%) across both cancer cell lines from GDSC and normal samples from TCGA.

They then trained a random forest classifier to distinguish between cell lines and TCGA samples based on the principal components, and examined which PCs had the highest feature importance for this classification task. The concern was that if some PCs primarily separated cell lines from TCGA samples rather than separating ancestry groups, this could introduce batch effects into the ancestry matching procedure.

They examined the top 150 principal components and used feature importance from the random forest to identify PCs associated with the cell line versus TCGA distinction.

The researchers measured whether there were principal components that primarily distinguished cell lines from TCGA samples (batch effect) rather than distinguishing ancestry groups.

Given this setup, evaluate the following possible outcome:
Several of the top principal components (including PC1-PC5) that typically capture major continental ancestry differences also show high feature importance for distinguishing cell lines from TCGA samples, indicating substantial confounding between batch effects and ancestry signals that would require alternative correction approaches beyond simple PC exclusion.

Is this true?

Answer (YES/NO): NO